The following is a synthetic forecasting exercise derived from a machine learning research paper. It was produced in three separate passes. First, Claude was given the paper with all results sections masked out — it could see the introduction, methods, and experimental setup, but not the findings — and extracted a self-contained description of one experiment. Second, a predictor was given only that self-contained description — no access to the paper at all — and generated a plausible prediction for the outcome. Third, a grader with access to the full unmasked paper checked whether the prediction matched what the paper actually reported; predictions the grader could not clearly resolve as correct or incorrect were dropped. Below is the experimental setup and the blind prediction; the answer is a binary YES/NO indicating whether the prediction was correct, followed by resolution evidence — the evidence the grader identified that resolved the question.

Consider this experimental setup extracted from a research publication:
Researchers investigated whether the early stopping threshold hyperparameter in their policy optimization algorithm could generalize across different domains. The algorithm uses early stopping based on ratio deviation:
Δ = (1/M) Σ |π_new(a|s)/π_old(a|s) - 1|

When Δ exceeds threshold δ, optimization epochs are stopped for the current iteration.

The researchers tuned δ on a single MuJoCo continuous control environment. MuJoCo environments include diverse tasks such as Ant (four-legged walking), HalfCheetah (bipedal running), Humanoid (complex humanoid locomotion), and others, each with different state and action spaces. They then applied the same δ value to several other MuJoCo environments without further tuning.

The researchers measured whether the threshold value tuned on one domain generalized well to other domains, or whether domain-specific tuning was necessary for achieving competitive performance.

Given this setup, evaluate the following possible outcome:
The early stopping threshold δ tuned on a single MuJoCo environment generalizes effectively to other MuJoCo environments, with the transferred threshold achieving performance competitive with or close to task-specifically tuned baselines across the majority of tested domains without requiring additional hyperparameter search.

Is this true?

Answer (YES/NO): YES